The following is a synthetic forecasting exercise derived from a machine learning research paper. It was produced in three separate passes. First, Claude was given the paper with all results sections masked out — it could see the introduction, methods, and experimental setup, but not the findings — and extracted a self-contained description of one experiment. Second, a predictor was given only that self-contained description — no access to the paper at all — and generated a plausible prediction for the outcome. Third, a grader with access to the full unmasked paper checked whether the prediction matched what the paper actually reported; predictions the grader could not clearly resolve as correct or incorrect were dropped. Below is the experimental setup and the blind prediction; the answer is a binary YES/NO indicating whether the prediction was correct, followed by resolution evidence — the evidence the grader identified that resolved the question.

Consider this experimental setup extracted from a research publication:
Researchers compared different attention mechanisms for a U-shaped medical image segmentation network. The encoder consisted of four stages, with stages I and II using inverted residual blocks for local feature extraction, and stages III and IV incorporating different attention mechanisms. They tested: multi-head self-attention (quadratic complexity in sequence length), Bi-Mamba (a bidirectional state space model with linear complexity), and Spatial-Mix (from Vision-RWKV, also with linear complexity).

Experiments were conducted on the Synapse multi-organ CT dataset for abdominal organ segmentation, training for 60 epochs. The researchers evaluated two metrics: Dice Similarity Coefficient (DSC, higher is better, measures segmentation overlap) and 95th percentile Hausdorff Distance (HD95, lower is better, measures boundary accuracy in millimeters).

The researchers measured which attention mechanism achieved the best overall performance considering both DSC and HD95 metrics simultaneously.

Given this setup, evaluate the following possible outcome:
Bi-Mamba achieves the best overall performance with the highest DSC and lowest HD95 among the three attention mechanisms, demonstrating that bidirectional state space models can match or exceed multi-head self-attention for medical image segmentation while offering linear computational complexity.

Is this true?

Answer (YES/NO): NO